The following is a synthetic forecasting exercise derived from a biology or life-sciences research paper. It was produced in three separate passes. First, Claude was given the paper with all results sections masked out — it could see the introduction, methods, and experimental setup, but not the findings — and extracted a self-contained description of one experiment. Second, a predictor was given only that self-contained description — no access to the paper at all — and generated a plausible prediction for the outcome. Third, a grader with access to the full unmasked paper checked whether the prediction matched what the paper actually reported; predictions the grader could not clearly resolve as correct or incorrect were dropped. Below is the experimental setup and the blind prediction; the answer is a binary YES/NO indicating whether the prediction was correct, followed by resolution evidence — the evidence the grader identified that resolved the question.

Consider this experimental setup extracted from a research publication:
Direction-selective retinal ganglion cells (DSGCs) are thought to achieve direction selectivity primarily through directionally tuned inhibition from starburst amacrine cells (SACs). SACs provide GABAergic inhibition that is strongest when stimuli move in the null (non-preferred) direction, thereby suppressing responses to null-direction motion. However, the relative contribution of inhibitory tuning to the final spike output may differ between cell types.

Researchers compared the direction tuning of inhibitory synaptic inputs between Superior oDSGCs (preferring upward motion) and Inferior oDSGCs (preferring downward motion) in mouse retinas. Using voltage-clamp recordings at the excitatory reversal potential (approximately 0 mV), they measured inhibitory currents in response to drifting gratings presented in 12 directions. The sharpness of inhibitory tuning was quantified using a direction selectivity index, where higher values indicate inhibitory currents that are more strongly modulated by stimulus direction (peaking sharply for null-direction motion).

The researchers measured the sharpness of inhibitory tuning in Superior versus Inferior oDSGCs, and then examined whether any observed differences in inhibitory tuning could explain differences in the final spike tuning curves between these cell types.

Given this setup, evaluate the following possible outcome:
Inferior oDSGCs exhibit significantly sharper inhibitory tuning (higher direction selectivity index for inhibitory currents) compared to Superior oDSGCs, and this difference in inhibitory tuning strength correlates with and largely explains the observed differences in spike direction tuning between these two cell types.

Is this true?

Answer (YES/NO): NO